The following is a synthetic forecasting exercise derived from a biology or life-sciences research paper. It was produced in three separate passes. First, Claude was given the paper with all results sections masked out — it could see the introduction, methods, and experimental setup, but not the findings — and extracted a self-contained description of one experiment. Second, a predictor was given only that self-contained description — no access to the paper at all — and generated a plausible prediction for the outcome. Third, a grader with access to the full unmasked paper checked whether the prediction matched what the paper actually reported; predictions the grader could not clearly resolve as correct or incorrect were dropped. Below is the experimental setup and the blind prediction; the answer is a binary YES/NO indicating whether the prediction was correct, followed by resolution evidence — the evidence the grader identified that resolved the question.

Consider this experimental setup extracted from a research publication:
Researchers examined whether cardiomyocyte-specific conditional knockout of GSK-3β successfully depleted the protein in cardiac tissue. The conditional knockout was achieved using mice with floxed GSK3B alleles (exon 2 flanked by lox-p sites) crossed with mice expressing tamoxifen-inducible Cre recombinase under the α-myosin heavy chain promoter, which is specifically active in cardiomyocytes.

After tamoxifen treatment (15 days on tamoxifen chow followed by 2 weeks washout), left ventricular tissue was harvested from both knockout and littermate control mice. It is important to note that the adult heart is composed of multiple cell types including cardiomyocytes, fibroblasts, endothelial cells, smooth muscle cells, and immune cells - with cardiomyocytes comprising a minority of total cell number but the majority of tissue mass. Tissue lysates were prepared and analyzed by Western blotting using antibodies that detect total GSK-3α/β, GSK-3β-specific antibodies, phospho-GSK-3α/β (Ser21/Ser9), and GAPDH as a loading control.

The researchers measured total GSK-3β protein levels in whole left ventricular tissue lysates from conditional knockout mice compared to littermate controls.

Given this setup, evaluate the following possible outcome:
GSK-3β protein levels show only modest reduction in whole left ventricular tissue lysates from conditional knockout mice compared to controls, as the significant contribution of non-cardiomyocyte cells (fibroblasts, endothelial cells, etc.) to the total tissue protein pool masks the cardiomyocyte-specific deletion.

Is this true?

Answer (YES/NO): NO